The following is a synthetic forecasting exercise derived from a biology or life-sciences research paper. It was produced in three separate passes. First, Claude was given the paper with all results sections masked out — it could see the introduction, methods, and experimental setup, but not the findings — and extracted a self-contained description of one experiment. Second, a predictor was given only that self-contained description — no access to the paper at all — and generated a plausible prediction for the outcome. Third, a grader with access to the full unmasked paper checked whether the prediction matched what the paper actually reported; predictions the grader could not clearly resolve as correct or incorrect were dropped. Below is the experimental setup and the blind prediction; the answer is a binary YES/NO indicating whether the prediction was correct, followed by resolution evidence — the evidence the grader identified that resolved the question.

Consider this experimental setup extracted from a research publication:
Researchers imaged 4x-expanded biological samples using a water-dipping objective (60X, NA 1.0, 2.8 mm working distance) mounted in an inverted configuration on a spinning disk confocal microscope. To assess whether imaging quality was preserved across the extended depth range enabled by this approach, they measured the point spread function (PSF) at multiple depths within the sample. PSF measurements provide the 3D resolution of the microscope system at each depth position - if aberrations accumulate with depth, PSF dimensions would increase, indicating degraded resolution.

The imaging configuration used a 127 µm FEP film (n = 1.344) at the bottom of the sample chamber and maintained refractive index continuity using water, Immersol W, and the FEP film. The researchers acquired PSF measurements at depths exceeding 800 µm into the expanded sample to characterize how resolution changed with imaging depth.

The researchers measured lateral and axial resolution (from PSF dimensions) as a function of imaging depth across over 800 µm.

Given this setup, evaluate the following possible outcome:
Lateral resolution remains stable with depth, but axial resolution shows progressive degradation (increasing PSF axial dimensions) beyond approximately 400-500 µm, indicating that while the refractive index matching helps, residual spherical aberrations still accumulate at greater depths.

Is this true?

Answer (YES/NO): NO